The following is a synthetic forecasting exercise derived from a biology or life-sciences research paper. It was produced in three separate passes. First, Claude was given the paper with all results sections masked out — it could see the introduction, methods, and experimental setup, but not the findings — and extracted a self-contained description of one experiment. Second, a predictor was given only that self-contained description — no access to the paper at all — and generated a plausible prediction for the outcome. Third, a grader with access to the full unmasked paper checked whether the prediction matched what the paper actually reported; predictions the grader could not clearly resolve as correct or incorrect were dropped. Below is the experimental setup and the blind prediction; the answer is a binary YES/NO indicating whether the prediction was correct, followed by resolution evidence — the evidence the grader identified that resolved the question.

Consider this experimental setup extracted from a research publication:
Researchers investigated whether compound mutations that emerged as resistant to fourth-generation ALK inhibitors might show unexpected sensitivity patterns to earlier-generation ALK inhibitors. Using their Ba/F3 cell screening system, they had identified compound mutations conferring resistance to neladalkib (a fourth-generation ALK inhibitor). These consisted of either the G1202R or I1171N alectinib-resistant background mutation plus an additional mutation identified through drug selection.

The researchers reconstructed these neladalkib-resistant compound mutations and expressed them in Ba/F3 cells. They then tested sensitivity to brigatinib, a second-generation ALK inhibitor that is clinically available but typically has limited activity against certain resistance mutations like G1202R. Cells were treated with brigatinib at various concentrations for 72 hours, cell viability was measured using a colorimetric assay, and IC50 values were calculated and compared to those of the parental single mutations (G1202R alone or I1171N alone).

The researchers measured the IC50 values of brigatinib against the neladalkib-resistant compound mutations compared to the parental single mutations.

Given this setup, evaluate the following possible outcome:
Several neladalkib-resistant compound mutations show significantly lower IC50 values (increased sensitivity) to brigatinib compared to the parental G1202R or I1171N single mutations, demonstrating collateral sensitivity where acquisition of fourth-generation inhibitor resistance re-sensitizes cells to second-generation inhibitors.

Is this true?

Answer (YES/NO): NO